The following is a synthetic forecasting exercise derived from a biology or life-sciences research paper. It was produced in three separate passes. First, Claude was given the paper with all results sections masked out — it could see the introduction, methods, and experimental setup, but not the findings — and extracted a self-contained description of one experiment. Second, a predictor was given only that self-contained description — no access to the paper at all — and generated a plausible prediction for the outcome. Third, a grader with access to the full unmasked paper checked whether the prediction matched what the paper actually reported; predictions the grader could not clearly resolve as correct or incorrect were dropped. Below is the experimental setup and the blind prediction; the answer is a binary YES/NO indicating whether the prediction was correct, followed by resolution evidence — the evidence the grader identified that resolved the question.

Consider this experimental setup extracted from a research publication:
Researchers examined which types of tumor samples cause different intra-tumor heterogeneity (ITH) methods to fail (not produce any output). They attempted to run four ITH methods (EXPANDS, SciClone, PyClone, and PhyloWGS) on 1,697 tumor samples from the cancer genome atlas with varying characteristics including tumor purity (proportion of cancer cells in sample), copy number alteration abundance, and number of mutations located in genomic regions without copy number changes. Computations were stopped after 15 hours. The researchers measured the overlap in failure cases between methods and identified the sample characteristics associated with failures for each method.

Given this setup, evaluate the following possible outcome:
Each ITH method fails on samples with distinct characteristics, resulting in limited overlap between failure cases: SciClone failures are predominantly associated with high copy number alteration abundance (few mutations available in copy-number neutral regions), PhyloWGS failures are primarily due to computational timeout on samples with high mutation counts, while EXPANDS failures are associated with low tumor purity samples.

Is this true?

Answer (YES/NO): NO